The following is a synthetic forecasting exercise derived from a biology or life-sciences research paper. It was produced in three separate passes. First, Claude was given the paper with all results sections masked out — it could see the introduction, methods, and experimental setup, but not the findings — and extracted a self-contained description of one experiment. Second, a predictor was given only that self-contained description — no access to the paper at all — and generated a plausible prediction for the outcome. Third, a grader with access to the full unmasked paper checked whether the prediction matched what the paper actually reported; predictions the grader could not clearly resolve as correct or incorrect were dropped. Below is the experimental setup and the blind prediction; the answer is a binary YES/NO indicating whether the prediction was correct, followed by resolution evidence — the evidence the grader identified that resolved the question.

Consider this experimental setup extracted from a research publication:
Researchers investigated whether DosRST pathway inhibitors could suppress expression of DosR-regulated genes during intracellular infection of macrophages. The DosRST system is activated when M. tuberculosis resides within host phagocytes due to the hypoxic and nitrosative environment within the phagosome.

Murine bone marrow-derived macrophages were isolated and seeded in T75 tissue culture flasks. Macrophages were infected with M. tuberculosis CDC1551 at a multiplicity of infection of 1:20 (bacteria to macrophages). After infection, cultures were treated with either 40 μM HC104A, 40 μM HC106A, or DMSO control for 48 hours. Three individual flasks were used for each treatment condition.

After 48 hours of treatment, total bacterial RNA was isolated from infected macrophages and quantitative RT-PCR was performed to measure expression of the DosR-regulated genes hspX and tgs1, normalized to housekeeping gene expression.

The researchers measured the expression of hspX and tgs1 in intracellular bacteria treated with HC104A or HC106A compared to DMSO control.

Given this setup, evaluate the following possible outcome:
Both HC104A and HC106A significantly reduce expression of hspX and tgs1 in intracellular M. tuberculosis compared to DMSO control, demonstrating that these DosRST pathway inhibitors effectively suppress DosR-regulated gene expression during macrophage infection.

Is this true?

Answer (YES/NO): YES